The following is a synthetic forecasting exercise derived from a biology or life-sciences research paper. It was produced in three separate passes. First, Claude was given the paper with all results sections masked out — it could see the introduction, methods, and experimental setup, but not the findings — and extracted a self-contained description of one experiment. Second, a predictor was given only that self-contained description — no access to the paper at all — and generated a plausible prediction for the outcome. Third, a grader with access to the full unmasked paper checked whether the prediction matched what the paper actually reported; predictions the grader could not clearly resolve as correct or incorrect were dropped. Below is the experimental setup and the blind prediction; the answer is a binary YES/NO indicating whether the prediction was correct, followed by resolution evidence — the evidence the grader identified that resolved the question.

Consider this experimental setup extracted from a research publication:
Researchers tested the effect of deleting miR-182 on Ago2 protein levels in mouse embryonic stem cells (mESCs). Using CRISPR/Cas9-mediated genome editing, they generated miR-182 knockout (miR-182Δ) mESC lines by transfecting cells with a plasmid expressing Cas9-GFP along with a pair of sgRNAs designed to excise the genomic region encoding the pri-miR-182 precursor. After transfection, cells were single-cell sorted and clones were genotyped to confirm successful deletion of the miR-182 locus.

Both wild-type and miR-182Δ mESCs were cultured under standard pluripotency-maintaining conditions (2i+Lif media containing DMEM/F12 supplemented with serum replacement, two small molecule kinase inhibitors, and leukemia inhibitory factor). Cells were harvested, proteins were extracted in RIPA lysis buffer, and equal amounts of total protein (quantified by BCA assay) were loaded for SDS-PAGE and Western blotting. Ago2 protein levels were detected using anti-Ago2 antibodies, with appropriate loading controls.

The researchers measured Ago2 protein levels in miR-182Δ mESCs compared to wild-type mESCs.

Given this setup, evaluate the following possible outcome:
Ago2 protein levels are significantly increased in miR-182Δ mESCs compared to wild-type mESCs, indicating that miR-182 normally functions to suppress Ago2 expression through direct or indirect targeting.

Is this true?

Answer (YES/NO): YES